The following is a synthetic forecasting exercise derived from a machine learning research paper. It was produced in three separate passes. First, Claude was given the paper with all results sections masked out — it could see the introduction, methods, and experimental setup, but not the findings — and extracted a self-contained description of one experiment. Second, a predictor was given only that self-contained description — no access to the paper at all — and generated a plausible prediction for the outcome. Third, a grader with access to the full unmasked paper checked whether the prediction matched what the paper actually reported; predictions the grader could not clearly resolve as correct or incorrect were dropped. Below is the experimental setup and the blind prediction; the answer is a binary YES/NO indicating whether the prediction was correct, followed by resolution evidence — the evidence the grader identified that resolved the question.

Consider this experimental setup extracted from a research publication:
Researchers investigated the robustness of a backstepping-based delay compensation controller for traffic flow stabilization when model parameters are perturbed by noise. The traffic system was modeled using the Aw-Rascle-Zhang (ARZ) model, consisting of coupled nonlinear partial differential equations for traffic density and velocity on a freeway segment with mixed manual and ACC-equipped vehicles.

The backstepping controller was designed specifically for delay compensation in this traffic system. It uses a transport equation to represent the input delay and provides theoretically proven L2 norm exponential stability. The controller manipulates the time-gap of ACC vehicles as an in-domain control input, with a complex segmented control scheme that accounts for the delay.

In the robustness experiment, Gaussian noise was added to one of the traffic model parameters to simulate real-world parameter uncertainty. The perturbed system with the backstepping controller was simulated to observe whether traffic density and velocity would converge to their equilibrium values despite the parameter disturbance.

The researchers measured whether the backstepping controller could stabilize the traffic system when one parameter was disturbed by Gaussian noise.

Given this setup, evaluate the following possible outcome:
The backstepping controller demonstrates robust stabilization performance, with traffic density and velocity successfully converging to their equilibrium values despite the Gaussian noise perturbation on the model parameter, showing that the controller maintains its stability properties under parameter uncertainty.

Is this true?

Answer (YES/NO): NO